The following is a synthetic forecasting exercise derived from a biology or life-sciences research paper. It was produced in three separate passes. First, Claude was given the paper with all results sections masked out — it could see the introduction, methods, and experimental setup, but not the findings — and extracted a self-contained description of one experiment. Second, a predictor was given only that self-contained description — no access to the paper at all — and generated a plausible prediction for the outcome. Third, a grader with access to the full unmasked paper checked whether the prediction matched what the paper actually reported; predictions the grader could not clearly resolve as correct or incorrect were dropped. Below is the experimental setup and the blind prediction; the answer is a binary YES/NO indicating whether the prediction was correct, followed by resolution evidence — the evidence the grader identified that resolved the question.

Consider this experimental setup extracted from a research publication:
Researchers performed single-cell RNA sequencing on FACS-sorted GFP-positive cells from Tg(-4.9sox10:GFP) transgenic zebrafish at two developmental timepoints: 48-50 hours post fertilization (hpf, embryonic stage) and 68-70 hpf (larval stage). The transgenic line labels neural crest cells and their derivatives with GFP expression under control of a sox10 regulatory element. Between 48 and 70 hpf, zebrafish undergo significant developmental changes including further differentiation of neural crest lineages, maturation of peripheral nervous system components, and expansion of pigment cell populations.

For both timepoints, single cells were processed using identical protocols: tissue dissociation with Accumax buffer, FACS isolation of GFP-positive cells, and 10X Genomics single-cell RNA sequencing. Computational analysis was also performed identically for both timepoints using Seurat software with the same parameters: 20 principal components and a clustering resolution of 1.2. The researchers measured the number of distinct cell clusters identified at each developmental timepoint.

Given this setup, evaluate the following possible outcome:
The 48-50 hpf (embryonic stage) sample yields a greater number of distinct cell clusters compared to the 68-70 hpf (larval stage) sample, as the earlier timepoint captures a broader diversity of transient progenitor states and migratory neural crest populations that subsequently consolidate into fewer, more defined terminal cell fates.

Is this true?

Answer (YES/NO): NO